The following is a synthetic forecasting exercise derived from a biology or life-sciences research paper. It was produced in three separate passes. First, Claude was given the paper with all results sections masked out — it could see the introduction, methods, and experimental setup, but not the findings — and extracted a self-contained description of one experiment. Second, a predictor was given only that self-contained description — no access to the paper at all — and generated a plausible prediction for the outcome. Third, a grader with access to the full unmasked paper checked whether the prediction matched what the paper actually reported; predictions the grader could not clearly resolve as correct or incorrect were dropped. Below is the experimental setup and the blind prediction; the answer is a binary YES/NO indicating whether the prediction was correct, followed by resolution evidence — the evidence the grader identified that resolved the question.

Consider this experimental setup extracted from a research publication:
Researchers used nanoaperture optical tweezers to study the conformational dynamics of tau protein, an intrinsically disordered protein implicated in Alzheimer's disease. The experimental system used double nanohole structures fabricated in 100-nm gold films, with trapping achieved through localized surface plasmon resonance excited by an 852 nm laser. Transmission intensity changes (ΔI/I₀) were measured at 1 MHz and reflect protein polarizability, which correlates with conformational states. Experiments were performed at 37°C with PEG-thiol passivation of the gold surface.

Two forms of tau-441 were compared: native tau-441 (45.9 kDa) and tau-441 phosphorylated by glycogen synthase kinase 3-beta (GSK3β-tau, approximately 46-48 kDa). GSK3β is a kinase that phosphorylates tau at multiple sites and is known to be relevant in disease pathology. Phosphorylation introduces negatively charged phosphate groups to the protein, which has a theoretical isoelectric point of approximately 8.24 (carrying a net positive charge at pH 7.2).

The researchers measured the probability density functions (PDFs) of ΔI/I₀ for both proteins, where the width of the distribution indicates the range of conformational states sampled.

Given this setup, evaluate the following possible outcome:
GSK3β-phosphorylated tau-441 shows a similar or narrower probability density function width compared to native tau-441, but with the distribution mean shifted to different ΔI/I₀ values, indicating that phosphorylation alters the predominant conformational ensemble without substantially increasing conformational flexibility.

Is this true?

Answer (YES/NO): NO